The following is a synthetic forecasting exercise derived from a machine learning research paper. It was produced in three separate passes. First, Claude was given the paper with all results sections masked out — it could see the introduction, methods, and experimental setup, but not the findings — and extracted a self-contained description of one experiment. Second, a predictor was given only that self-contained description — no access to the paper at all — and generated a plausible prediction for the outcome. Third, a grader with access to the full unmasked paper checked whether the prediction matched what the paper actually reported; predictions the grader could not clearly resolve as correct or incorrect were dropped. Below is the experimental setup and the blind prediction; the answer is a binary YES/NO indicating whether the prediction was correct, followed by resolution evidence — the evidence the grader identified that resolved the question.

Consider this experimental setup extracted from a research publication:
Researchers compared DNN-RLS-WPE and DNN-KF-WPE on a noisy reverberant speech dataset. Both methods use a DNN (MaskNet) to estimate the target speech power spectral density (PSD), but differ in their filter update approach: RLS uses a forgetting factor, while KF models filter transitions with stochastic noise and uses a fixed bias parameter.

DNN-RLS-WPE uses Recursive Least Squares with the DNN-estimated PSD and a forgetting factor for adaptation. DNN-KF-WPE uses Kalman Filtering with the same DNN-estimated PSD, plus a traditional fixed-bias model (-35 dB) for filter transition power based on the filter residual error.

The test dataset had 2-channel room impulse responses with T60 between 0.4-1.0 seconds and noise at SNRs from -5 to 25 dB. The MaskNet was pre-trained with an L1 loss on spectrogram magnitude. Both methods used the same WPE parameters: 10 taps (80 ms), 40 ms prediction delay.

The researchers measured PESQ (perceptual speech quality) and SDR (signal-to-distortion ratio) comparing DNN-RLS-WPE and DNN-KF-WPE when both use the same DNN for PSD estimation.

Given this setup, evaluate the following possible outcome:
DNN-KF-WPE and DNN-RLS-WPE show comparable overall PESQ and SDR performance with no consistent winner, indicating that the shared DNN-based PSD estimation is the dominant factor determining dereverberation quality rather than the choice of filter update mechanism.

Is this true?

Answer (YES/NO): NO